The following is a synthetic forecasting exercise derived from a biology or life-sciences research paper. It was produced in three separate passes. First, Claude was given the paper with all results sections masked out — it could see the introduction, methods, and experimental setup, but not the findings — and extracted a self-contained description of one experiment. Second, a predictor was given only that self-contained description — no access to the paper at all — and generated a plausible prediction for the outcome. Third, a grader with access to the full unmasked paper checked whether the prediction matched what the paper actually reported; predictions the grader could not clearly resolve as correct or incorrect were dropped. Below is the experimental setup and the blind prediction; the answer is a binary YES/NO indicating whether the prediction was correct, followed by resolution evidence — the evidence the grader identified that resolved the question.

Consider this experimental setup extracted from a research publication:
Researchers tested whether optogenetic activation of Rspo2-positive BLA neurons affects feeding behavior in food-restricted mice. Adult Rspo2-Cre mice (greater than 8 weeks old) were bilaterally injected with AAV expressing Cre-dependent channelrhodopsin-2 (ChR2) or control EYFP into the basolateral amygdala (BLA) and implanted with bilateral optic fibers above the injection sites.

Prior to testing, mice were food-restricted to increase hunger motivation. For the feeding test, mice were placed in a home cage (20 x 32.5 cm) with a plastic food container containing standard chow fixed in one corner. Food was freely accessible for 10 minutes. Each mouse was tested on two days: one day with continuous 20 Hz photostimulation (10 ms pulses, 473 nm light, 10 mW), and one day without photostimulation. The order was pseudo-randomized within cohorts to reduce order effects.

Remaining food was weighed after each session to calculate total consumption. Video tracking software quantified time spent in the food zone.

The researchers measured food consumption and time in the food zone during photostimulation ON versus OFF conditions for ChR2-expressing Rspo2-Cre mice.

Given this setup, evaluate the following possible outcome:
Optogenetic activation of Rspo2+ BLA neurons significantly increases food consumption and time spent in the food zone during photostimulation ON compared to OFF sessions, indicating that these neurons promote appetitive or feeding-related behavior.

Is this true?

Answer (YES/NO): NO